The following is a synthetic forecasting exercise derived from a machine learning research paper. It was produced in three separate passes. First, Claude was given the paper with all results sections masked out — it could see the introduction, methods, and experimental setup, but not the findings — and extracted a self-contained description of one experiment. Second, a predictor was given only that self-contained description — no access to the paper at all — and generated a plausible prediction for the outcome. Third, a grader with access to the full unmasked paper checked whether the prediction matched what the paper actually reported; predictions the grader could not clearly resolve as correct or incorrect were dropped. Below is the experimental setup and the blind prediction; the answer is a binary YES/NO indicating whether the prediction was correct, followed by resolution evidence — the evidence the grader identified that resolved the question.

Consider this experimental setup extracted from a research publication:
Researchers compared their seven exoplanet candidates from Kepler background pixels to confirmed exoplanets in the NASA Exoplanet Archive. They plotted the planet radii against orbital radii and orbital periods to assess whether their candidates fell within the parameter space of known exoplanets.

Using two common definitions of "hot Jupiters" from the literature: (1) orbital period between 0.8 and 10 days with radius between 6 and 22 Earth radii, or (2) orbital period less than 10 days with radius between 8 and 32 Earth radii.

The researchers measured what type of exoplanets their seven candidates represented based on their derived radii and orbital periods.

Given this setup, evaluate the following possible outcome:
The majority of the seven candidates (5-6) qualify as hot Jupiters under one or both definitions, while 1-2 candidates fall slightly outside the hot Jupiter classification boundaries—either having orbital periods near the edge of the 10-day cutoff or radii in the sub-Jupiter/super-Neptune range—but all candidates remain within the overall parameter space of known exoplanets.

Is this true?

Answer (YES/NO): NO